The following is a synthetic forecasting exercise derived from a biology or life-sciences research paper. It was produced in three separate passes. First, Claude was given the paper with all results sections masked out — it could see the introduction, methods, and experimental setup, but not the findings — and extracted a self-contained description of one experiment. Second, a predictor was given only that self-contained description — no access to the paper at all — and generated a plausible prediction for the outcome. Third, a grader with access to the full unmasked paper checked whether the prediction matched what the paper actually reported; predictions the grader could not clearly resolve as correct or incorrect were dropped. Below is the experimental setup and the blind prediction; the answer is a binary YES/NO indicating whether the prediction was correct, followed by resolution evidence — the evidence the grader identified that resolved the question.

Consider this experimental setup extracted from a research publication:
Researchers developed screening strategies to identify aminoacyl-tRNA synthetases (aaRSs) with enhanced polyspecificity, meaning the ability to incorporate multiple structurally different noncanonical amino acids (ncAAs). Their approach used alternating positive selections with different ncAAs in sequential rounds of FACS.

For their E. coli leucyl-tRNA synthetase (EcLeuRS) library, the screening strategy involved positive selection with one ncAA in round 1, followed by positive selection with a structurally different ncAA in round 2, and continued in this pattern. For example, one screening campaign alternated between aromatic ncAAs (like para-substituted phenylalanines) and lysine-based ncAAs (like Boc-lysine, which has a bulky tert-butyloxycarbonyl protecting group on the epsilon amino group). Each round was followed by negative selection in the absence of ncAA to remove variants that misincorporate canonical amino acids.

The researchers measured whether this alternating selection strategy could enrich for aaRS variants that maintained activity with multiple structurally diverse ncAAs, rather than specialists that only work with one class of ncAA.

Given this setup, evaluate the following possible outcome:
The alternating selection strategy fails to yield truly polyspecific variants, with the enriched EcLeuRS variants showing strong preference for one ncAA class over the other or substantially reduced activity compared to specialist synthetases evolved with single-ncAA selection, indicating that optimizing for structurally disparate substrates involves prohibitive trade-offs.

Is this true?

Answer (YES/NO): NO